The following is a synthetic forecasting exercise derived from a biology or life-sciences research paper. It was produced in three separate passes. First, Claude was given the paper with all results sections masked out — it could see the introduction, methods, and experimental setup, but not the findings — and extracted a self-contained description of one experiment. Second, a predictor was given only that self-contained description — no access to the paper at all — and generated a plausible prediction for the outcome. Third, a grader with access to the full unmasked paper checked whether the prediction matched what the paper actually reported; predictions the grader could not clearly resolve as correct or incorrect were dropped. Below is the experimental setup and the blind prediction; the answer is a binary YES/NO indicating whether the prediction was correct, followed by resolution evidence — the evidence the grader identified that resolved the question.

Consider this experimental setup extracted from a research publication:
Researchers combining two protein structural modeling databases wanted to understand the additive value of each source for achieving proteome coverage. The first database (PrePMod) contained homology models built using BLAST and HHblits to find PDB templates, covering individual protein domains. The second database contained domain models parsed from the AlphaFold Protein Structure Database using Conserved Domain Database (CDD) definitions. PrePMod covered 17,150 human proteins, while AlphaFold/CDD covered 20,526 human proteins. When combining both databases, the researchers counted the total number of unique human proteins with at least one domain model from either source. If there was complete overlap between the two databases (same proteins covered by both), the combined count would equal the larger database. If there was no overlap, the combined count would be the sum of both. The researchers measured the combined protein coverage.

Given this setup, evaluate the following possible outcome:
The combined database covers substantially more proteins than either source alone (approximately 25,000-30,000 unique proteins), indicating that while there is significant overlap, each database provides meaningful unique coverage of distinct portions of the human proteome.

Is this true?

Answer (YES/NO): NO